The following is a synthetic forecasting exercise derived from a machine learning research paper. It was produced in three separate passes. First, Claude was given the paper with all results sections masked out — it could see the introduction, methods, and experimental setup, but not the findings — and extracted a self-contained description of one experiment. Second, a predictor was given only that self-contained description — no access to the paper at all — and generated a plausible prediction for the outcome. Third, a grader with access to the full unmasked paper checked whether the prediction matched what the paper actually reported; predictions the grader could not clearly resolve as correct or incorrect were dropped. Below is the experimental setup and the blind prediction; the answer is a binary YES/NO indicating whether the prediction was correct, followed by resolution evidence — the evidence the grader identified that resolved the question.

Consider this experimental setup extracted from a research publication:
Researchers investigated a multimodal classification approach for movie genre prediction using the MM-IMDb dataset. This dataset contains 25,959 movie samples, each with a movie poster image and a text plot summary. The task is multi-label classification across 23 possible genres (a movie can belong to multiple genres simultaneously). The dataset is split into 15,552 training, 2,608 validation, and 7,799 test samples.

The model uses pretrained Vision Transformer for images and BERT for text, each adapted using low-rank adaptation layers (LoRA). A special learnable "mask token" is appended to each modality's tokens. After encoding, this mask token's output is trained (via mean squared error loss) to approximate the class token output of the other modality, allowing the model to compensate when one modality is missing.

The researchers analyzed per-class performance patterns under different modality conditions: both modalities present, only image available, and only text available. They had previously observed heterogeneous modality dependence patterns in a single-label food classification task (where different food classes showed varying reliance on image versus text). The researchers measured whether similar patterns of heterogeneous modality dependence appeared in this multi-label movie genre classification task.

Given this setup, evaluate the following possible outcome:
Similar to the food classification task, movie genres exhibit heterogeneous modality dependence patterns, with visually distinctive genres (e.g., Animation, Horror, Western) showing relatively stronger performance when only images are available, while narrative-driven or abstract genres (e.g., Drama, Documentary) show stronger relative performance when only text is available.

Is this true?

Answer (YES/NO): NO